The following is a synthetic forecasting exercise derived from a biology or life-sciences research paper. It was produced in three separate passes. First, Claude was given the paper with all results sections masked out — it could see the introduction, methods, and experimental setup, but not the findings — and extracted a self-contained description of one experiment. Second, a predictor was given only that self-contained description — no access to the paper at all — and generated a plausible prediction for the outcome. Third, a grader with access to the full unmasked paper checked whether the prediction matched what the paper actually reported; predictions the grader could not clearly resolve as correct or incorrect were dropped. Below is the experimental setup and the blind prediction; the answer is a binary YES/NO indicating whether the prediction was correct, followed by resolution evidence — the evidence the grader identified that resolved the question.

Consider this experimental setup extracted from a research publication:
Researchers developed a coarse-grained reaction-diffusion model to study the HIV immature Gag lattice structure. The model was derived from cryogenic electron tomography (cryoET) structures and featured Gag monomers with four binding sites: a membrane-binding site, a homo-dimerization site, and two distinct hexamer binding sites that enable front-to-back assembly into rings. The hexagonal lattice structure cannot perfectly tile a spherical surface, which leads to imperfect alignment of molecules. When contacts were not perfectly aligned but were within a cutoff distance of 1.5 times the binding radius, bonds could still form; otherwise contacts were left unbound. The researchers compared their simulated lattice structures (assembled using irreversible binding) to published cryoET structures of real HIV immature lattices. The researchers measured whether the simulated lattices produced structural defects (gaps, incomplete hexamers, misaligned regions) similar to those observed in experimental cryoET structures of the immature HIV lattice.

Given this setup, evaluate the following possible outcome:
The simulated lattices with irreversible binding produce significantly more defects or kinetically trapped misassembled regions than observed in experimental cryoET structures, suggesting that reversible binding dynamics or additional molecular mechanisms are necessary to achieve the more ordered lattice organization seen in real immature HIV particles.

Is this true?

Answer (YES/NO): NO